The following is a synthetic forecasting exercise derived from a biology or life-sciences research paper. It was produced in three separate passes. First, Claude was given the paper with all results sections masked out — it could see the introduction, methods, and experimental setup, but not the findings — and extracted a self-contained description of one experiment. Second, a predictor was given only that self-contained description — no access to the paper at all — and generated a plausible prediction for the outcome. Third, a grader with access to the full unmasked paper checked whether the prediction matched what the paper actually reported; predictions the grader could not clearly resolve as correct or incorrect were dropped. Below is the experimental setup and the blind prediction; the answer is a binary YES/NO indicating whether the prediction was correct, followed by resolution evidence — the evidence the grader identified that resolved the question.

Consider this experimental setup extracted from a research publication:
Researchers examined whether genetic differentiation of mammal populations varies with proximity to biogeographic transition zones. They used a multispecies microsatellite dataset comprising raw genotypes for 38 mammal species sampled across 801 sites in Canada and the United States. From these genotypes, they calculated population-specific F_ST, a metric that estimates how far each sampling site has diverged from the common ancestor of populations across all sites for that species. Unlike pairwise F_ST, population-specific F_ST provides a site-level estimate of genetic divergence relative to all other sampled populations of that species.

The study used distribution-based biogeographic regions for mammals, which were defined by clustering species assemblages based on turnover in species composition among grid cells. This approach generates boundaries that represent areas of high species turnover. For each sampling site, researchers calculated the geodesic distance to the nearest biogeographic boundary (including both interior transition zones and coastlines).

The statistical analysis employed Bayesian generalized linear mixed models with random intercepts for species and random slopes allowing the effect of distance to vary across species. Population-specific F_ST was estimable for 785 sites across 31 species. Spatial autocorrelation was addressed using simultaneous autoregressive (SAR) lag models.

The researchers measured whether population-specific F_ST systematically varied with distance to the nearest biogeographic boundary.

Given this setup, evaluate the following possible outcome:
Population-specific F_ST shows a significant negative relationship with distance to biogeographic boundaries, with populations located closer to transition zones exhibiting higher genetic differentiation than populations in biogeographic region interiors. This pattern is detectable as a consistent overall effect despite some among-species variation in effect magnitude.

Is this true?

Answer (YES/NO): YES